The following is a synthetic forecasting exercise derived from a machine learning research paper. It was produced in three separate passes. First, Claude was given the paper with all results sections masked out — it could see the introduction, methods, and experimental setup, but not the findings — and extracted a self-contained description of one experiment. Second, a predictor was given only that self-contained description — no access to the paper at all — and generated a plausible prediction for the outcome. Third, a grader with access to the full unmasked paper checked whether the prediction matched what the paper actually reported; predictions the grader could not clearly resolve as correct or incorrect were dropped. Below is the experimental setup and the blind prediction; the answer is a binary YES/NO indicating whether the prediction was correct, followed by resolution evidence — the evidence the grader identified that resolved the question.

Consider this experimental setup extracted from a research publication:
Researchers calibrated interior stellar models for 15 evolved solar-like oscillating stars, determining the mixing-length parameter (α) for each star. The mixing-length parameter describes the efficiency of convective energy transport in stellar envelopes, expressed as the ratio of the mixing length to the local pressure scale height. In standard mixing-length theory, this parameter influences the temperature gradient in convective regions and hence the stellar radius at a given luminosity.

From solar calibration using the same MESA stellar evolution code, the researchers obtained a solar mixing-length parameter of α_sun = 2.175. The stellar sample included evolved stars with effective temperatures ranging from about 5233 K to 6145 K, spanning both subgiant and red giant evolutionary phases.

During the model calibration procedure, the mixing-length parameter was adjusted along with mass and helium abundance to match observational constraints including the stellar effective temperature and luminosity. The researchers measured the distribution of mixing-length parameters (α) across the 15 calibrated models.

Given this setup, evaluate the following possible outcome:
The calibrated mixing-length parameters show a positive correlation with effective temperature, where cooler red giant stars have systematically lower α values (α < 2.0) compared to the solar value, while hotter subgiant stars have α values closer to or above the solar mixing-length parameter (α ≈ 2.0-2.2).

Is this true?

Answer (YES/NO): NO